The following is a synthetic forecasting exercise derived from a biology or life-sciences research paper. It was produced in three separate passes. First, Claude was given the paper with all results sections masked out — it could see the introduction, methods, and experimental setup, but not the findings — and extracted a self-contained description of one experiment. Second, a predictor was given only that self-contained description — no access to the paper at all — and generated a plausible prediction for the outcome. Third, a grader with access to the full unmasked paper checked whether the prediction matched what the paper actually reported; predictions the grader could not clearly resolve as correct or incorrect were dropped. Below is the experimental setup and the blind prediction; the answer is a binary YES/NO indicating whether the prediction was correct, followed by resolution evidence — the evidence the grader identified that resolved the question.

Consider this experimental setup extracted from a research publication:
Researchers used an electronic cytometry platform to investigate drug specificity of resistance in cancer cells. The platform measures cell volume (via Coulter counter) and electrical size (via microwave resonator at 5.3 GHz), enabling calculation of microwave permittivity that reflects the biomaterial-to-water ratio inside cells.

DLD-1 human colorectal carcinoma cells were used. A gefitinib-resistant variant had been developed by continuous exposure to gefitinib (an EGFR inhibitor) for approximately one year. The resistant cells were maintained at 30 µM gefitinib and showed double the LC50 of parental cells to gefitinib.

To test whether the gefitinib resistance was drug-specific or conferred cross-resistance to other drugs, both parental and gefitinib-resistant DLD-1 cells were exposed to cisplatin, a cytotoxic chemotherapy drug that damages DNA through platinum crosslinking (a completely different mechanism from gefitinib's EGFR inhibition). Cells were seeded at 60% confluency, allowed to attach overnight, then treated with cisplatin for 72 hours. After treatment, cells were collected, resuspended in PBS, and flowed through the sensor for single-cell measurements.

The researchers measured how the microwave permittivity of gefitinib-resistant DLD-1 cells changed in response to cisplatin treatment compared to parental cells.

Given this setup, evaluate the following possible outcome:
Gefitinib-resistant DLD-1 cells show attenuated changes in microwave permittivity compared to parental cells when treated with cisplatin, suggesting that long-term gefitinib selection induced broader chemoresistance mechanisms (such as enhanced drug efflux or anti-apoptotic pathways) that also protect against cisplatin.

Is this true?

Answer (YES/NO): NO